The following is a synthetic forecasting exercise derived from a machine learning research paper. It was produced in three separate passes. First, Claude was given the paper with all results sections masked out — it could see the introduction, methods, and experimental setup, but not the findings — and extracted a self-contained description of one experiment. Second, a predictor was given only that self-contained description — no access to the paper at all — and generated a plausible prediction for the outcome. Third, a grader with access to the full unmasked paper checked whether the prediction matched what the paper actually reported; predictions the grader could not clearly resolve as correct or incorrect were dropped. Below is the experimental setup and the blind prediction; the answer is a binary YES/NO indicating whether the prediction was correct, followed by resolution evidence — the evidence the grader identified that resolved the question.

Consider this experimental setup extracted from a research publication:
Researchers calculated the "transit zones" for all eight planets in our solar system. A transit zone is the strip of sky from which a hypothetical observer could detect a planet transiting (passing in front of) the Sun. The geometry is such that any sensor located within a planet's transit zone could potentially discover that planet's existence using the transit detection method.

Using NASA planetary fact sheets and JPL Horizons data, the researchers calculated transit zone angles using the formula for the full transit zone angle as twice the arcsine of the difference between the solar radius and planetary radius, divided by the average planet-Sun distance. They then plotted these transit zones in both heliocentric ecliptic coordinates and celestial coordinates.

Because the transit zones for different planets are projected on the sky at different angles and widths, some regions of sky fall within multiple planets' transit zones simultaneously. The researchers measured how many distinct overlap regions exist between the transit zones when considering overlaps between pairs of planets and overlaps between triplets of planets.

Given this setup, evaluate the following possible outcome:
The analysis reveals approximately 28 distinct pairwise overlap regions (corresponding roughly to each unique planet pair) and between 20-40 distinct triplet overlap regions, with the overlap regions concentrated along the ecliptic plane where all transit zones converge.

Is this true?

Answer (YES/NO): NO